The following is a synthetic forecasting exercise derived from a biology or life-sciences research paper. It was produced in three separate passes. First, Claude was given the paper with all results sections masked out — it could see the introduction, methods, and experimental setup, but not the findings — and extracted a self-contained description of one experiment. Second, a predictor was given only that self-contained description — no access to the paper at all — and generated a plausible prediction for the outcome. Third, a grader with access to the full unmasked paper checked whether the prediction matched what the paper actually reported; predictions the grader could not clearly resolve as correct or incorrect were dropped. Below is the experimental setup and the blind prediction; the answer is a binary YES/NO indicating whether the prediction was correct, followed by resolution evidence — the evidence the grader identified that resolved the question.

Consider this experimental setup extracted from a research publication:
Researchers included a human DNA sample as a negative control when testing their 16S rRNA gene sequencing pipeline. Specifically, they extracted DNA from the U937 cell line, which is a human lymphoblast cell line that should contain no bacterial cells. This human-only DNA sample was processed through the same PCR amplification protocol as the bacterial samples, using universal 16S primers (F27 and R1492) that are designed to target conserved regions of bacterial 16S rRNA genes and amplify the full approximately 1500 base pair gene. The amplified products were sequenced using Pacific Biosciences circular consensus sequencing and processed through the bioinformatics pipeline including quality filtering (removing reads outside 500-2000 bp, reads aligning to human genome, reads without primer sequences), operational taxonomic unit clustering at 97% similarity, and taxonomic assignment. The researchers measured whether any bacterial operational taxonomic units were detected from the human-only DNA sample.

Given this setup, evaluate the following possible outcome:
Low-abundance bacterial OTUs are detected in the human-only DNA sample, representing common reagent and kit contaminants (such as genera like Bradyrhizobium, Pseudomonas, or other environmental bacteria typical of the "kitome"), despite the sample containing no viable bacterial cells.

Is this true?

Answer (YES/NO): NO